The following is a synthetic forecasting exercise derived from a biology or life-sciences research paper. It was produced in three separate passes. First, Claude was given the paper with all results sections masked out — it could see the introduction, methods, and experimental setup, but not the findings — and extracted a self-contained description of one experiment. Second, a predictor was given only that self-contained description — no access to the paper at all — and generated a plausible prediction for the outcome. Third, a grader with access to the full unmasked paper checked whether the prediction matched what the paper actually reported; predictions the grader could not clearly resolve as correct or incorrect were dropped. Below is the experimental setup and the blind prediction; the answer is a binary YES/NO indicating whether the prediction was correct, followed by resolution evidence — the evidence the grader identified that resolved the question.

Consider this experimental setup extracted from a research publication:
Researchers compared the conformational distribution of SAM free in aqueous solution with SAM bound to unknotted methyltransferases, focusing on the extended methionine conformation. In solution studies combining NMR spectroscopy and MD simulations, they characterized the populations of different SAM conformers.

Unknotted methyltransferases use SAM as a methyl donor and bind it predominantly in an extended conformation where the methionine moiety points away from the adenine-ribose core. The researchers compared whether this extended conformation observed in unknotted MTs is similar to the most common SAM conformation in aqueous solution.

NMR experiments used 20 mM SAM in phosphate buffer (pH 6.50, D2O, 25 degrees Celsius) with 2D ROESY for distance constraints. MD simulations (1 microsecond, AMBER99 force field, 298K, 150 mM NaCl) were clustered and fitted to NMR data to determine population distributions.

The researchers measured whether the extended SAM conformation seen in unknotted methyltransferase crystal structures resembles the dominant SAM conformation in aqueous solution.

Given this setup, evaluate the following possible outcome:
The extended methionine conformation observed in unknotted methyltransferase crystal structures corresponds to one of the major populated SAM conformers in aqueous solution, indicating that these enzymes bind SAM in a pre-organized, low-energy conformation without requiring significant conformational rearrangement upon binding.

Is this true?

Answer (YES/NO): YES